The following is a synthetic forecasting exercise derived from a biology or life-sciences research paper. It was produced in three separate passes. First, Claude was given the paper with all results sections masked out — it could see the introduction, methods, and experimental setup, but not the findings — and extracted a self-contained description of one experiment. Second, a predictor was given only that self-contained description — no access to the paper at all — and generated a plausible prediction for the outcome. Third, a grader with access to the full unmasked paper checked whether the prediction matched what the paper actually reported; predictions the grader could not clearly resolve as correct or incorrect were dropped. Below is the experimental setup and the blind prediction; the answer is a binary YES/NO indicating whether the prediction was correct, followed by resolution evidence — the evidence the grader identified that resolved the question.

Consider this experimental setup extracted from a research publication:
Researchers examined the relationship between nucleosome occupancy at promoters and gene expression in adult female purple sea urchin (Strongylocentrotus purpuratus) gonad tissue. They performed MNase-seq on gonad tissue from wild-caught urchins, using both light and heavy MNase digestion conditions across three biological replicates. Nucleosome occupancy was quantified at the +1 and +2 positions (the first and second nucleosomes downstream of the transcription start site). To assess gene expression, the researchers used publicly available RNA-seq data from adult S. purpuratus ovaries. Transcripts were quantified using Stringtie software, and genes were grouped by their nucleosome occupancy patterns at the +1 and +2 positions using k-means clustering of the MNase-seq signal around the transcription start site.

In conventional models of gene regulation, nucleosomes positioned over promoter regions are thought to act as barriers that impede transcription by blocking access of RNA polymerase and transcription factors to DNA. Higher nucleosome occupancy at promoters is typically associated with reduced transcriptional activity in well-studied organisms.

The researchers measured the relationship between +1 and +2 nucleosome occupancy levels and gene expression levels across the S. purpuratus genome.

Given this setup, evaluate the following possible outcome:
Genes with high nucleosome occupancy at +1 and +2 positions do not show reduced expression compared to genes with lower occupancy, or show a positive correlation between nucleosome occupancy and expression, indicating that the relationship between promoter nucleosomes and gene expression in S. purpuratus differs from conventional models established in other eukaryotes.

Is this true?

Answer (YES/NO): YES